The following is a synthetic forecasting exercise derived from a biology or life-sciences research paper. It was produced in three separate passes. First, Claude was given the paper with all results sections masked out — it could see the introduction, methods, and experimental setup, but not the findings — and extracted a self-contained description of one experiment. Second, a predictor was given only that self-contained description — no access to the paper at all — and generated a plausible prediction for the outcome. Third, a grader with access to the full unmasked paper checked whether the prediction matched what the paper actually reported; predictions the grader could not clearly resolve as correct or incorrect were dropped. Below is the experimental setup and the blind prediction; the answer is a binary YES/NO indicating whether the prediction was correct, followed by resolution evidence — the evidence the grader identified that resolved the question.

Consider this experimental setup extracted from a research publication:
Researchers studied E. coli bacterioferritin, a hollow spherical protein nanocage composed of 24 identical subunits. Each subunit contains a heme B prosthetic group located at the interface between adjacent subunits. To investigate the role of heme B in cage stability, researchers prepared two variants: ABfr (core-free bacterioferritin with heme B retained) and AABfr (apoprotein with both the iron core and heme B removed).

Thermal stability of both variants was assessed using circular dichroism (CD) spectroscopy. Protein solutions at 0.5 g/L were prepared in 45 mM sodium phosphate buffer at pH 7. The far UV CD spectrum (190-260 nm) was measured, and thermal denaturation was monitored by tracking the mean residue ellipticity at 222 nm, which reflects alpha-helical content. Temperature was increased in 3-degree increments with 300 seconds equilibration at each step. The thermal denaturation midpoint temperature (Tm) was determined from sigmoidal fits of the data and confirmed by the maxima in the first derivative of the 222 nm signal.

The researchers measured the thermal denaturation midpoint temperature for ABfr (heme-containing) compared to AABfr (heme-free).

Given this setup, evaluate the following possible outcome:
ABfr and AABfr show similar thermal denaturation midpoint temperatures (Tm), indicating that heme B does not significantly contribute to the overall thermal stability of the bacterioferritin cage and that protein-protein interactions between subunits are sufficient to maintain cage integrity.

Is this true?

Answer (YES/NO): NO